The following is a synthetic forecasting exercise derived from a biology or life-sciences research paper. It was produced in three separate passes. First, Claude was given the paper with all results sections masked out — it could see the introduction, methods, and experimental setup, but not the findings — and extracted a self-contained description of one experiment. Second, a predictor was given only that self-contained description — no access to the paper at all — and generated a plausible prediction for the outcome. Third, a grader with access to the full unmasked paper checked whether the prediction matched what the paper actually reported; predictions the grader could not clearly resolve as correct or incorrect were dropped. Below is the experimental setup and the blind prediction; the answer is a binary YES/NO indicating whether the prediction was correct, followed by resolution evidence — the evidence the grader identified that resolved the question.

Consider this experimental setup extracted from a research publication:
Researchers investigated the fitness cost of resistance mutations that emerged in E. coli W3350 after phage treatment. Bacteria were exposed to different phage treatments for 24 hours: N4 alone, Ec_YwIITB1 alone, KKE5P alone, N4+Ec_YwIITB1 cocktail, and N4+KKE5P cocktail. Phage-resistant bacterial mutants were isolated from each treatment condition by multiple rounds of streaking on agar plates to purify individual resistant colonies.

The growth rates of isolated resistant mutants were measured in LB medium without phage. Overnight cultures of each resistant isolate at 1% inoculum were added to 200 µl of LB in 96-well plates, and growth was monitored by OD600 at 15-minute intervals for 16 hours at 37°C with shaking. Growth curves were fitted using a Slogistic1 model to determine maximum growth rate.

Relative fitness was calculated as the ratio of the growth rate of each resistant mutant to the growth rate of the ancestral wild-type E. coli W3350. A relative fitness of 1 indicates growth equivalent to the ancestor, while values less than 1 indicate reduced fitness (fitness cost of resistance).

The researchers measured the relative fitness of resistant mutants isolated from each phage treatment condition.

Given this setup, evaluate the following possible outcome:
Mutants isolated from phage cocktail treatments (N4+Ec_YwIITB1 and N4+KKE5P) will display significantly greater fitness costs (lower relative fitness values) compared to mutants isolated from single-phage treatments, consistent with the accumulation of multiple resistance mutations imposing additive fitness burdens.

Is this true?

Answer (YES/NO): NO